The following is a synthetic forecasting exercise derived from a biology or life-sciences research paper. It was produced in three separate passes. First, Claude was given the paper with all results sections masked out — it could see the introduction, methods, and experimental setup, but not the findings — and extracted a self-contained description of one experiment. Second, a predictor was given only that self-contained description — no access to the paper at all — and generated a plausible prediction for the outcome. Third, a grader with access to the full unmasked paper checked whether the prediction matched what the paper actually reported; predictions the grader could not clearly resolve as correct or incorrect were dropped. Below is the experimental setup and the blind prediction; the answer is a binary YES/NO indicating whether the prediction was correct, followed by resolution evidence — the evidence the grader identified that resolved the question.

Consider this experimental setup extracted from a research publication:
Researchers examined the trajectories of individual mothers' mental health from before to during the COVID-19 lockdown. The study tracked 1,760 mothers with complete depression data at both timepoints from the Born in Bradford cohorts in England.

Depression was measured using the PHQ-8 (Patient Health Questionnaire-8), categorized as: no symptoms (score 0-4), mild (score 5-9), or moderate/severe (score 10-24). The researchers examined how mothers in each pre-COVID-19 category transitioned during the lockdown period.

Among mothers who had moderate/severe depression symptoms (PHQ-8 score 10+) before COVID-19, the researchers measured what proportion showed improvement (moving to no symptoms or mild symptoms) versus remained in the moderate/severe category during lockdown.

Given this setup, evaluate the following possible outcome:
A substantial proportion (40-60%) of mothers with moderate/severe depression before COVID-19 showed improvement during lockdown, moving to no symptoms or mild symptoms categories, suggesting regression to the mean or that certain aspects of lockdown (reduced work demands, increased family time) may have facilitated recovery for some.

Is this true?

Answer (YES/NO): YES